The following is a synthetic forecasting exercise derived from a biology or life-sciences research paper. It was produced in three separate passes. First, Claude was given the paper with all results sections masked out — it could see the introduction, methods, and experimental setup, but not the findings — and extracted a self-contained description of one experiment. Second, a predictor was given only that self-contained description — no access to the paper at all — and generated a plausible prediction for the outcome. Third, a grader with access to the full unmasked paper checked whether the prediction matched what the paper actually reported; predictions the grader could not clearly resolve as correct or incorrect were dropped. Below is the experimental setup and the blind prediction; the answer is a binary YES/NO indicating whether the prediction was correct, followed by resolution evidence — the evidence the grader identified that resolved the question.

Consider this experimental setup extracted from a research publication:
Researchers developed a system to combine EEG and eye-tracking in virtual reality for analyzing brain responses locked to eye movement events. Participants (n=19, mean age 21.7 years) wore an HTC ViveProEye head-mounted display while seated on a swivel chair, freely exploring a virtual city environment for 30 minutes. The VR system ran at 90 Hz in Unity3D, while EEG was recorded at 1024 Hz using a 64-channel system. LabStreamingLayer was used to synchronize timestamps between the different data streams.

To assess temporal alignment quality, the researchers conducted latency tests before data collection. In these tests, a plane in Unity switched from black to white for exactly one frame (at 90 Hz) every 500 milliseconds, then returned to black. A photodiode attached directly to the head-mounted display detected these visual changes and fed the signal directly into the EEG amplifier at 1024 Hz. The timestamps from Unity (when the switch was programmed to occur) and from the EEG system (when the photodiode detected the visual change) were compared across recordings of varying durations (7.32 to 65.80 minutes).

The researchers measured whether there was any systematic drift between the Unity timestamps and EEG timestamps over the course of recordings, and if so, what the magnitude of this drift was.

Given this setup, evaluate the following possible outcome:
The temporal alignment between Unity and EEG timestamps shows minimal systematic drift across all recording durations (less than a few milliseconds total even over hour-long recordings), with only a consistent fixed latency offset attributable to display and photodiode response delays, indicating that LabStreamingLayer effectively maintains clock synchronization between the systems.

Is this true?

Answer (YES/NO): NO